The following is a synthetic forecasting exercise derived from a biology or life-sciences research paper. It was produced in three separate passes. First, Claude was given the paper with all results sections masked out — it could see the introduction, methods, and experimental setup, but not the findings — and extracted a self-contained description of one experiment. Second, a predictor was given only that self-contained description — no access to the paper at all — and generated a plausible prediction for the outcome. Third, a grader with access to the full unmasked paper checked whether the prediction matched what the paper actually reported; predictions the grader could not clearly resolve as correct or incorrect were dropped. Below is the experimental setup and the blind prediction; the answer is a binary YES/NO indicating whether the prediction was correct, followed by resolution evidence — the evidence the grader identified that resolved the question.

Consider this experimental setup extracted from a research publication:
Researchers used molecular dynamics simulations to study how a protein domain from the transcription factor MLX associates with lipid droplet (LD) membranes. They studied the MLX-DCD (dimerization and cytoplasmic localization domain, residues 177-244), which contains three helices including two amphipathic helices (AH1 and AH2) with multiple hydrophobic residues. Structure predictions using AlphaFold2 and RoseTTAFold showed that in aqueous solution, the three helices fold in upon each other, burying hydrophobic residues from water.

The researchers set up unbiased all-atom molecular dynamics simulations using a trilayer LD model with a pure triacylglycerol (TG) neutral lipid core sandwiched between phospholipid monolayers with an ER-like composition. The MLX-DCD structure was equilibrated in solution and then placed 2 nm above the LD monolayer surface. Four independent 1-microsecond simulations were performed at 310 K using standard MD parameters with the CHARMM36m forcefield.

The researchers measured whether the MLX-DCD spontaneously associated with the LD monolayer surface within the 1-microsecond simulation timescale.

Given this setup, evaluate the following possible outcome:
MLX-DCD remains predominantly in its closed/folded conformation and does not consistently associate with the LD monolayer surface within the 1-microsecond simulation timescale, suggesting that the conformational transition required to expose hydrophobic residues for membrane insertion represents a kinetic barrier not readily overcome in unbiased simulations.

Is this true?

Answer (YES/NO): YES